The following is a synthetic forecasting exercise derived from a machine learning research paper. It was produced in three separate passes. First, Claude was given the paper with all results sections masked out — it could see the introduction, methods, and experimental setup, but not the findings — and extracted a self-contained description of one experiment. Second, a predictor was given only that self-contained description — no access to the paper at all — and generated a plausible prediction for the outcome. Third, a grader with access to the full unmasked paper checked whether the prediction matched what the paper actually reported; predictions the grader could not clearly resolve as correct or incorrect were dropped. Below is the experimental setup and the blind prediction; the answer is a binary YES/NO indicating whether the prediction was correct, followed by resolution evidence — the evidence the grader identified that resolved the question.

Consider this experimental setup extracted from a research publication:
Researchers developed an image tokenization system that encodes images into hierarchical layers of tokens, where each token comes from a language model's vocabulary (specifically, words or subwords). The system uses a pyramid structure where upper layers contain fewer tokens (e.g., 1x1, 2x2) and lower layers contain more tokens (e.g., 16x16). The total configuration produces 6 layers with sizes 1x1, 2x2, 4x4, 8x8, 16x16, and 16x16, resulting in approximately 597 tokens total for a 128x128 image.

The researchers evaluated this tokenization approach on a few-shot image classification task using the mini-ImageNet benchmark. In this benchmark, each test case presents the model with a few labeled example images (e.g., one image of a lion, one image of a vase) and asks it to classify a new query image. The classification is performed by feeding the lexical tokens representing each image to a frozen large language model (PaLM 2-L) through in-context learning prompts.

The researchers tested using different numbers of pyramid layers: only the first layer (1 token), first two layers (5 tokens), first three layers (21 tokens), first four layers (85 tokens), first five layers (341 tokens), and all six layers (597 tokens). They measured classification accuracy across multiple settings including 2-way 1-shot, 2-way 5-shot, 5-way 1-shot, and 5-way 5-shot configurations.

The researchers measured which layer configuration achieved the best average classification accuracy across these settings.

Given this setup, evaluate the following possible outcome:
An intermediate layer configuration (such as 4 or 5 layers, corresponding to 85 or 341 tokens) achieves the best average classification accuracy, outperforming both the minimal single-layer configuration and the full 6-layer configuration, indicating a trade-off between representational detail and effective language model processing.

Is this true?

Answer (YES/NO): NO